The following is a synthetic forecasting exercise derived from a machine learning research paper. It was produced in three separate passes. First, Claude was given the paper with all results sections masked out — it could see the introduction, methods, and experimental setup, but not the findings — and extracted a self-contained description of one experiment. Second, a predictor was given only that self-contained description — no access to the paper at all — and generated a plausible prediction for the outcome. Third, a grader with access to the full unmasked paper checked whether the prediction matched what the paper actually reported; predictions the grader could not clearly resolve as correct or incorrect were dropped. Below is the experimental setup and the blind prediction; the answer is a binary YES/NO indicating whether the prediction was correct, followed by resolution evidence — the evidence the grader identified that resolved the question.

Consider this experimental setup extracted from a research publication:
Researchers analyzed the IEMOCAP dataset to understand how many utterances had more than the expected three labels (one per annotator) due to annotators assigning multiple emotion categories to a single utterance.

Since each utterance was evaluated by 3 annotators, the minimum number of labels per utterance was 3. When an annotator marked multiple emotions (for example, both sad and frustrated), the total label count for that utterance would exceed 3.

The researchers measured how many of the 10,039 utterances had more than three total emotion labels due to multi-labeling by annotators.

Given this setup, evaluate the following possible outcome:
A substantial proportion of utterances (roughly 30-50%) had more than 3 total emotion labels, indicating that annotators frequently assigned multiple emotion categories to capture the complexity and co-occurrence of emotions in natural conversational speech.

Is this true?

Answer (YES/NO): NO